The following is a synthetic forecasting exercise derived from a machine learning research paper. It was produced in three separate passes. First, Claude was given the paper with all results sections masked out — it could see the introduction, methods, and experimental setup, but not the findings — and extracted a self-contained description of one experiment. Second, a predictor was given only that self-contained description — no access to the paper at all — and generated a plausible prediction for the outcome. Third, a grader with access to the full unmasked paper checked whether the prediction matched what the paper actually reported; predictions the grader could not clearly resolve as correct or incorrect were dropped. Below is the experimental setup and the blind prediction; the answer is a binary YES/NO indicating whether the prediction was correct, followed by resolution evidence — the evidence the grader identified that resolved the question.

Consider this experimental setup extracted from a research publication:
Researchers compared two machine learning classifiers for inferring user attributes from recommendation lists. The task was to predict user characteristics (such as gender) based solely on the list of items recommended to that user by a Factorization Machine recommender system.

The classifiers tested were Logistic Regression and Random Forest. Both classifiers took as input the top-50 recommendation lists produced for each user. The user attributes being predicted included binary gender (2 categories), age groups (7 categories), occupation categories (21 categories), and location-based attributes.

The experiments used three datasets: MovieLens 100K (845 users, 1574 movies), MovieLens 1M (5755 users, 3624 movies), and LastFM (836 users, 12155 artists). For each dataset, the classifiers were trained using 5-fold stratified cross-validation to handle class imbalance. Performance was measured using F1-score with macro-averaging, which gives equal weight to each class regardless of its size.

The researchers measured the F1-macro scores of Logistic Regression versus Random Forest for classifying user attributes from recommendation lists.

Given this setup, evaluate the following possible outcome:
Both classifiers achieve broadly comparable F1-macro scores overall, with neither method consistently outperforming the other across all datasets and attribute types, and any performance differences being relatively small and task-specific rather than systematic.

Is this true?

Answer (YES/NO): NO